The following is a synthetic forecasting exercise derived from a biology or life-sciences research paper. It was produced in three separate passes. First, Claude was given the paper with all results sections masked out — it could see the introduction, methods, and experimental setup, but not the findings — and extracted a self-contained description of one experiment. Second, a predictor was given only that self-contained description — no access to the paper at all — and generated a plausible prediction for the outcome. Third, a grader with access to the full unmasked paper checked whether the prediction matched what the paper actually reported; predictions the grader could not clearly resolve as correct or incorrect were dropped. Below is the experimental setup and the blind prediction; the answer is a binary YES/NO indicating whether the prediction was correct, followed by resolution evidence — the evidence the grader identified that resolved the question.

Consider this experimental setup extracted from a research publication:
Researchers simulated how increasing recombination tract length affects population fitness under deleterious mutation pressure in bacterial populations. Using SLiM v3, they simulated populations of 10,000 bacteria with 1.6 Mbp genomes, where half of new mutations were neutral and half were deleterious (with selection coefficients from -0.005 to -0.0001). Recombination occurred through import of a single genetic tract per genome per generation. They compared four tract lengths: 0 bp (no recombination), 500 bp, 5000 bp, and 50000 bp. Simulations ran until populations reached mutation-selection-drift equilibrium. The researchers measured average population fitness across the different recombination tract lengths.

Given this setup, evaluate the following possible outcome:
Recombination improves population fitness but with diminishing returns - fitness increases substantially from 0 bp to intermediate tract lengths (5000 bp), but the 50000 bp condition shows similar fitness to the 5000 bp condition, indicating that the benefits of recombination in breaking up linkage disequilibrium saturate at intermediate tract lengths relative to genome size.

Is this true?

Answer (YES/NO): NO